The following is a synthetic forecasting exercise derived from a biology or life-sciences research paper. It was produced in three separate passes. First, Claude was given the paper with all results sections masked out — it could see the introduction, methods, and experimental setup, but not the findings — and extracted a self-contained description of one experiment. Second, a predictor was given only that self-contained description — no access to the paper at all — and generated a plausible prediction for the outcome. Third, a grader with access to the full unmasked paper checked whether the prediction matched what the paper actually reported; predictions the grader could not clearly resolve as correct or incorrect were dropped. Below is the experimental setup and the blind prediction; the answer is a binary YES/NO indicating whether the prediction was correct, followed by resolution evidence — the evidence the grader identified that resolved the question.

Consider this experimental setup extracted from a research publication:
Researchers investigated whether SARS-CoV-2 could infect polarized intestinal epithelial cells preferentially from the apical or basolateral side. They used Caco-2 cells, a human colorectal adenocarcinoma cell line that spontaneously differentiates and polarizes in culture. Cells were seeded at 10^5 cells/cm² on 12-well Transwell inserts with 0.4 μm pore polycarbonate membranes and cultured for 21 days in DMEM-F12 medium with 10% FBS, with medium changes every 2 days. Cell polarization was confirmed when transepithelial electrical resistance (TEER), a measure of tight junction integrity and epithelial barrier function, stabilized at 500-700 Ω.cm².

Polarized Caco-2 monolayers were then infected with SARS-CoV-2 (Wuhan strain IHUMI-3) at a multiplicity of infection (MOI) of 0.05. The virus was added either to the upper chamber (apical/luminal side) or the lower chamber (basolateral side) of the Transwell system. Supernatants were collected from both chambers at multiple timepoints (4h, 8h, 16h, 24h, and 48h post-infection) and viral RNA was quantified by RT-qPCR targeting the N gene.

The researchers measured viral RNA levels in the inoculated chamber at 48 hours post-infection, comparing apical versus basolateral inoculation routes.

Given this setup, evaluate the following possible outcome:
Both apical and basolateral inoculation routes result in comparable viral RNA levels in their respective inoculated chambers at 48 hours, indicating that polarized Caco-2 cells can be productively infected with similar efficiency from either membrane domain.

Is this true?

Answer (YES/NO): NO